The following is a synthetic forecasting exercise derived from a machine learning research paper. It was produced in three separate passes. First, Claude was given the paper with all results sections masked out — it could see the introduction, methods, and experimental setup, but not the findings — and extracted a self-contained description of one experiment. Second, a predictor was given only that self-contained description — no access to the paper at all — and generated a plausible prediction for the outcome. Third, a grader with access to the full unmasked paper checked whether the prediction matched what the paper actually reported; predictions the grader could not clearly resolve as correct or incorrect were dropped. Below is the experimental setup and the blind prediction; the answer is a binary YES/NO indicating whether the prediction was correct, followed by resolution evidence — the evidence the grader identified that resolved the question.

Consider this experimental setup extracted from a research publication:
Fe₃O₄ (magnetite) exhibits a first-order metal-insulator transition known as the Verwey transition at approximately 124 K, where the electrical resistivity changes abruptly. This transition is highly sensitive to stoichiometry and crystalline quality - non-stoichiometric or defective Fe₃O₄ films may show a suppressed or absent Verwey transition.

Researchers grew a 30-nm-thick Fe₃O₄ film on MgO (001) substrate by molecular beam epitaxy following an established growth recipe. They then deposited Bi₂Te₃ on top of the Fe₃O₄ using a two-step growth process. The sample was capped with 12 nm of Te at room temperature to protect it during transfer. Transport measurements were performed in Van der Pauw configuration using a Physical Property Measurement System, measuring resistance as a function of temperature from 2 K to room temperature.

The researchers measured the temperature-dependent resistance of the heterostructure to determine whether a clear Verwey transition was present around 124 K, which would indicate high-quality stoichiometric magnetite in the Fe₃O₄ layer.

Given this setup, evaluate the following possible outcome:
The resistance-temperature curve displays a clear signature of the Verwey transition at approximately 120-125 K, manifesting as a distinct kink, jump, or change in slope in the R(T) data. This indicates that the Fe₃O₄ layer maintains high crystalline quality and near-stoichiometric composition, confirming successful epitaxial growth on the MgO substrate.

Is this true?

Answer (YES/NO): YES